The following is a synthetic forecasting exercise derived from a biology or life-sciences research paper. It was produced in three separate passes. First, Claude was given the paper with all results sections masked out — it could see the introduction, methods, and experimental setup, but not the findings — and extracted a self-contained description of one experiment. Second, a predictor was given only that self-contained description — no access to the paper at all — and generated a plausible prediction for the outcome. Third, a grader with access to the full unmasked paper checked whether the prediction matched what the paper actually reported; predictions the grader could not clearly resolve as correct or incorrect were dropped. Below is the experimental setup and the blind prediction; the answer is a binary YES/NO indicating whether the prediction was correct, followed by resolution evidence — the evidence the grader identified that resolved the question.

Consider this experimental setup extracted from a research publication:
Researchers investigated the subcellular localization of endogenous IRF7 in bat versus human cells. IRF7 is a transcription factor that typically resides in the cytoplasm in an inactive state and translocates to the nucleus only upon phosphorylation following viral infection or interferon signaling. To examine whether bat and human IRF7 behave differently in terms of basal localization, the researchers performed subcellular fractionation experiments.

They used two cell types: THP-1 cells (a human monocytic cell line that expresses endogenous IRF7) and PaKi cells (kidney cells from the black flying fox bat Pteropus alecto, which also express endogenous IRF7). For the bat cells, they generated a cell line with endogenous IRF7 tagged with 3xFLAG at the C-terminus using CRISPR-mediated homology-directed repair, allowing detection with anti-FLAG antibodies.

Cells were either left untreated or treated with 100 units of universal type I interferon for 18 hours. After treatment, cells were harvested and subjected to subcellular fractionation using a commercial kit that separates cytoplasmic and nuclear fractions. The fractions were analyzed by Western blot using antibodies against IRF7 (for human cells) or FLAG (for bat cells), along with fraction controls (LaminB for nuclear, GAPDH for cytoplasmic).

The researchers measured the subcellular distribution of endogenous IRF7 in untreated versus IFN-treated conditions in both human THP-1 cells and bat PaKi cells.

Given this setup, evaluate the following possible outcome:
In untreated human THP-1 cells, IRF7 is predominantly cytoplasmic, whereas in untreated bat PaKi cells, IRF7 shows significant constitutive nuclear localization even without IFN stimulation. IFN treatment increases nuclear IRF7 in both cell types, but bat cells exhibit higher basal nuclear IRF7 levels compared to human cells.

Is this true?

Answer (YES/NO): NO